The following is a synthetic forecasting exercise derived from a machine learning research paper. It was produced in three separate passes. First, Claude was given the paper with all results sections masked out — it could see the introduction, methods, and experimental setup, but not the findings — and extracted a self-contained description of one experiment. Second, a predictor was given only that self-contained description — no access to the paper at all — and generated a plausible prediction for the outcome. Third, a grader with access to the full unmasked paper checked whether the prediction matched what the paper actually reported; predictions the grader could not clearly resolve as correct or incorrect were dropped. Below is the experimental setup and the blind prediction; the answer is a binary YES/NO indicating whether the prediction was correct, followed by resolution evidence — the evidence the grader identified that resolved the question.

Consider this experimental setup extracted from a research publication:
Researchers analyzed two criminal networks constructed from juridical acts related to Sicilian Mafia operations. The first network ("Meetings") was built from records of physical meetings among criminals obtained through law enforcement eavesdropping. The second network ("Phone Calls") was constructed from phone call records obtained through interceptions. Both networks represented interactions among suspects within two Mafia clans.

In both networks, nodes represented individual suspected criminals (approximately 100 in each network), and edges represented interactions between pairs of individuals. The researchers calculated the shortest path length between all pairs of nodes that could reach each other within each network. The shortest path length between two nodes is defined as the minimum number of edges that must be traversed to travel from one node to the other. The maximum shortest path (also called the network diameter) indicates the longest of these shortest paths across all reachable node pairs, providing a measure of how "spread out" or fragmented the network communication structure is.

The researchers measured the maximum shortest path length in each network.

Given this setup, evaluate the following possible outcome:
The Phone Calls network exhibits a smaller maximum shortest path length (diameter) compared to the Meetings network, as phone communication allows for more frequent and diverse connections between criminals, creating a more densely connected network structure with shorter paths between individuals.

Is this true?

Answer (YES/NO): NO